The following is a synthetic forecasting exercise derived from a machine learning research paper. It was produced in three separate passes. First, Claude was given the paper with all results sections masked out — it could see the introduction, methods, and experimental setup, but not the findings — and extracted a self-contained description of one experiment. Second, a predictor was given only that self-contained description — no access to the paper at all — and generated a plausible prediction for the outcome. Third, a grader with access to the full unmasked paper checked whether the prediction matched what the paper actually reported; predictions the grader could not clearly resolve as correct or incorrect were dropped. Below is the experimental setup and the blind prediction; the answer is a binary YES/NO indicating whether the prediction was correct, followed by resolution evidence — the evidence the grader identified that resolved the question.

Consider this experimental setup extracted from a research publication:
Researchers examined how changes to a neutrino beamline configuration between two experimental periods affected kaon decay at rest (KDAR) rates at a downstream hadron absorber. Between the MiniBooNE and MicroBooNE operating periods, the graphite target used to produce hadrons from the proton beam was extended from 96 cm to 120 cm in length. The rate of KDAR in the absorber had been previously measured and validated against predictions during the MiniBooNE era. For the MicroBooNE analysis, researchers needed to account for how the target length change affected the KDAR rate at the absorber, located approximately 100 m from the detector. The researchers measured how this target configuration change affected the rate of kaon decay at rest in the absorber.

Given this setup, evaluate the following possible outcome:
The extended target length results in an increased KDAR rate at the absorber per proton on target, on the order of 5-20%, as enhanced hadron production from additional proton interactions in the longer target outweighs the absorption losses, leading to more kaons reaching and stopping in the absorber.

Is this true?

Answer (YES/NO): NO